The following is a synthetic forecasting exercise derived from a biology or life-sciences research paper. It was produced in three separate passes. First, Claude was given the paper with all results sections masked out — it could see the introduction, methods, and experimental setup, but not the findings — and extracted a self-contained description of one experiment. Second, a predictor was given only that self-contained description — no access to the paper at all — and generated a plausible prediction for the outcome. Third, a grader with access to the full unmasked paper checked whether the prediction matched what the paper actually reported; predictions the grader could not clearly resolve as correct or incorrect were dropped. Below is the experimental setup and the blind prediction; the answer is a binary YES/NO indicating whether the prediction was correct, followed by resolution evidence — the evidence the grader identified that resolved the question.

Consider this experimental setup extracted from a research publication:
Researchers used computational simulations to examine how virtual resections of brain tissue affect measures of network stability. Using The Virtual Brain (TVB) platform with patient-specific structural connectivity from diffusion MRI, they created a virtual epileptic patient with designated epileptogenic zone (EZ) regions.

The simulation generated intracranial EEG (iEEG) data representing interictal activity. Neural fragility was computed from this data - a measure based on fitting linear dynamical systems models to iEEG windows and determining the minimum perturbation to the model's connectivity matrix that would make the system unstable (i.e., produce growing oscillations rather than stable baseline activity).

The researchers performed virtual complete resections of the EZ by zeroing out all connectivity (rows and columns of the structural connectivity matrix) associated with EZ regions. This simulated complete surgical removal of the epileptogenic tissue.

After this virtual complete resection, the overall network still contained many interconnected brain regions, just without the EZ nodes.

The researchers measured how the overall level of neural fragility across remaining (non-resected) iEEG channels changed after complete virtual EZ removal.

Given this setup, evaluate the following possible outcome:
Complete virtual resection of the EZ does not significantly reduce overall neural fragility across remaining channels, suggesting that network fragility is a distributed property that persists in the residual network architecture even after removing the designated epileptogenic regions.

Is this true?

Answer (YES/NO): NO